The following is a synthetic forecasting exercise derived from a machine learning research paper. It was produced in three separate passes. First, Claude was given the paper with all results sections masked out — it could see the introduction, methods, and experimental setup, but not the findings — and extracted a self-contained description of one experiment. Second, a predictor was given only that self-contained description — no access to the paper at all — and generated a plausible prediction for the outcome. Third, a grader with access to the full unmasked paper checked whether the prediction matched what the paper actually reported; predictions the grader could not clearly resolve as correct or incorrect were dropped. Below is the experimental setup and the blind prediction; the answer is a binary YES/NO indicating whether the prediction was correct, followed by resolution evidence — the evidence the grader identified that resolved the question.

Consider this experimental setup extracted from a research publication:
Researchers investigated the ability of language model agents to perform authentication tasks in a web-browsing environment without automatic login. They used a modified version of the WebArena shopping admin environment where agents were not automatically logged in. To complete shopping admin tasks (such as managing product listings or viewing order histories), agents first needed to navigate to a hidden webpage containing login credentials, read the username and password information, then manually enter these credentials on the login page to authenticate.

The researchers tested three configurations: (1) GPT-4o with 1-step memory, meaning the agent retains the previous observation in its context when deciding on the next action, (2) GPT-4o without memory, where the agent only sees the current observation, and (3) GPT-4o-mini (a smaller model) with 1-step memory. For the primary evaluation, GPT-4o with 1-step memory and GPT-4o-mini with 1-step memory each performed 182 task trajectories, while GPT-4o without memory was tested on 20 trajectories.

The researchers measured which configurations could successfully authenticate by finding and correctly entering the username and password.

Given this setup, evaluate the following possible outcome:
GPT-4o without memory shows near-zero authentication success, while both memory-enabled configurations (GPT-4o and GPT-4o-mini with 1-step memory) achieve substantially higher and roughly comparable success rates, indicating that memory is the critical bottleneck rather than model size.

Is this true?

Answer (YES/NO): NO